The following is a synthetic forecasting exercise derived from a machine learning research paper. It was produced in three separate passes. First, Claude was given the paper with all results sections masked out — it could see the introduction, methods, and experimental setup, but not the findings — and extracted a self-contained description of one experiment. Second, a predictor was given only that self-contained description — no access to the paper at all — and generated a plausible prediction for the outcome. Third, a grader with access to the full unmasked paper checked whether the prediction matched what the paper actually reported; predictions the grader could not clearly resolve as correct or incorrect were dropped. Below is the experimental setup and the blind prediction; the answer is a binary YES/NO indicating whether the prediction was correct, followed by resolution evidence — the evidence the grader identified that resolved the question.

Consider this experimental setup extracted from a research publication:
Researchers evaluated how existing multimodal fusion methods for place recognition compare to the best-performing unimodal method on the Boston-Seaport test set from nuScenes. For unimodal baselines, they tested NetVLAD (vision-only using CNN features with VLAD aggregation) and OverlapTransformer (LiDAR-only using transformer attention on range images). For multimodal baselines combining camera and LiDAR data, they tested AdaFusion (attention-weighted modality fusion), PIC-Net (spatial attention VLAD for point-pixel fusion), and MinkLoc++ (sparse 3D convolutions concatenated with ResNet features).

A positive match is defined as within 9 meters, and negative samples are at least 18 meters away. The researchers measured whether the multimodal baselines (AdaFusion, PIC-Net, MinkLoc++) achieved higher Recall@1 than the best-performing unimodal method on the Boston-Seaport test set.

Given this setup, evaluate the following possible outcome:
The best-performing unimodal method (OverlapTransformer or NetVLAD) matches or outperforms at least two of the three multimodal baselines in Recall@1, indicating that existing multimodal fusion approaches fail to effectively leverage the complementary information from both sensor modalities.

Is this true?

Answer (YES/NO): YES